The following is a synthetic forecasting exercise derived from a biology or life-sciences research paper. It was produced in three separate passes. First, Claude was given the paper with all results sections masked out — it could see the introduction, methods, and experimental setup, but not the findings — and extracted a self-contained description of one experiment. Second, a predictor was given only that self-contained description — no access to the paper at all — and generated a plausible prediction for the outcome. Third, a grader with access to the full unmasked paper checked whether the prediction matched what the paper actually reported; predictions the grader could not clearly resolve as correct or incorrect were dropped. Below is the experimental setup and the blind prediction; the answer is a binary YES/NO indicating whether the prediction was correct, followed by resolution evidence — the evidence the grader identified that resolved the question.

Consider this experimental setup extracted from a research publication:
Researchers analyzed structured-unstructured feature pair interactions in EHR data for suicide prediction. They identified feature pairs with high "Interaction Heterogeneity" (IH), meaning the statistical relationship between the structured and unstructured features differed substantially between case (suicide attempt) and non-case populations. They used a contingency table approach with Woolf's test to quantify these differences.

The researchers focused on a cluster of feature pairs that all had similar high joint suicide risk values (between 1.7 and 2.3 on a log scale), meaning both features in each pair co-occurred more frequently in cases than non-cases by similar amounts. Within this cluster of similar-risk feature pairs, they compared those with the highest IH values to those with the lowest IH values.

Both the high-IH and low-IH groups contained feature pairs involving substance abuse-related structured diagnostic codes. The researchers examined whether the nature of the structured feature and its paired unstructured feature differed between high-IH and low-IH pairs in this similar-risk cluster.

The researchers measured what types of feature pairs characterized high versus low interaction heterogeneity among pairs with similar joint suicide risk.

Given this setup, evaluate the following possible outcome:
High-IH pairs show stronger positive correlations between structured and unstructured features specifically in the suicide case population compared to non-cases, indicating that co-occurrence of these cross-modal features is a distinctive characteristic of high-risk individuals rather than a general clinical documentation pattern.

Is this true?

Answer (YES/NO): NO